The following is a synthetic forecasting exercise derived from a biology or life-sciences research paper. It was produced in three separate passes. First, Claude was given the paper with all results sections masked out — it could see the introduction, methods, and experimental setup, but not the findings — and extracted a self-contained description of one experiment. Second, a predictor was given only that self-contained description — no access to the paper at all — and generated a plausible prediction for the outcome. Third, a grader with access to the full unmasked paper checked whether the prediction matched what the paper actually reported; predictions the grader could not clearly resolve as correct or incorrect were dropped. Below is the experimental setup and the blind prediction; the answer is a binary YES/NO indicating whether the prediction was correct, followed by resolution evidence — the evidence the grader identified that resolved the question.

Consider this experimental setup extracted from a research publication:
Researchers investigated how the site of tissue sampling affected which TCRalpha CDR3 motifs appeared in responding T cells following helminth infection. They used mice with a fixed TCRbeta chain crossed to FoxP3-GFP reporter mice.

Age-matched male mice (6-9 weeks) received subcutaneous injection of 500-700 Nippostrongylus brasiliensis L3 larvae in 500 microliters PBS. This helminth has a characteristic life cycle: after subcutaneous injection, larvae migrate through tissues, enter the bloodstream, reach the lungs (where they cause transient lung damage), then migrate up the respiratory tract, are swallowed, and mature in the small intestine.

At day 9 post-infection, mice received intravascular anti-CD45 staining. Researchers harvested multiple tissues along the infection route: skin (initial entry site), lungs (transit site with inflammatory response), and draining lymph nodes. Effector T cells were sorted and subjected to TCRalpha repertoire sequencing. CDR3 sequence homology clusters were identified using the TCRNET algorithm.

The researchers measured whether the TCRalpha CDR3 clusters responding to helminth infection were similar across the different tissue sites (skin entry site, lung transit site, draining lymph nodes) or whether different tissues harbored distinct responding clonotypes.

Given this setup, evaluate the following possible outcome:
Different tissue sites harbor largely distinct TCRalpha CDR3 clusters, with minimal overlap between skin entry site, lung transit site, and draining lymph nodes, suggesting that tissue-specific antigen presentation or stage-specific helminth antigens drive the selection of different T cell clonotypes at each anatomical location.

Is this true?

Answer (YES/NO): NO